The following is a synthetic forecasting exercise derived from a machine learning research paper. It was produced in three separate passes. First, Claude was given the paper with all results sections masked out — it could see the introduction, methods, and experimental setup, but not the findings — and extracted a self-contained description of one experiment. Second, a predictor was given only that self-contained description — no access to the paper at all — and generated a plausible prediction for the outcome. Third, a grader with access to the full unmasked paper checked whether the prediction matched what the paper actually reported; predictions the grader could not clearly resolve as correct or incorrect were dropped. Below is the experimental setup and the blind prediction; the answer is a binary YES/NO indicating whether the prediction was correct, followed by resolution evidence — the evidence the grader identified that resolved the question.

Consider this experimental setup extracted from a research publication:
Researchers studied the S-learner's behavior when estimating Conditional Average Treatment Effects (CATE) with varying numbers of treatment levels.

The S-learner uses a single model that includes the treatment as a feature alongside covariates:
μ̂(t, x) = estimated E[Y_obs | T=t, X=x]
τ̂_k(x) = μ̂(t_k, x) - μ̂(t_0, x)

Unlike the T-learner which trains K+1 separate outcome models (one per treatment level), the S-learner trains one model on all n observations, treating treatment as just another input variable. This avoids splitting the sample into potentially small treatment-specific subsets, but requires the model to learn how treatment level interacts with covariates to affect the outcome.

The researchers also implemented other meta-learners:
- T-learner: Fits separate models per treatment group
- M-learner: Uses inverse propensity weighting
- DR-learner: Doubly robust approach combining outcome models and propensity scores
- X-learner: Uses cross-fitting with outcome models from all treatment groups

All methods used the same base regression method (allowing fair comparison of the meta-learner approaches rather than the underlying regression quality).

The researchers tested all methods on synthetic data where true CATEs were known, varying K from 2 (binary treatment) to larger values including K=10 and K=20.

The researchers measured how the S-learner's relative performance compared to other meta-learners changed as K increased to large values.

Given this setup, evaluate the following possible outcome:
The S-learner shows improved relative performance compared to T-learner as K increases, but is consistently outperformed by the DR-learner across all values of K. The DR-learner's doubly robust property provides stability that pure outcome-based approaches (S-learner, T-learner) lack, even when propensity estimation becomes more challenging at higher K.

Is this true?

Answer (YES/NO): NO